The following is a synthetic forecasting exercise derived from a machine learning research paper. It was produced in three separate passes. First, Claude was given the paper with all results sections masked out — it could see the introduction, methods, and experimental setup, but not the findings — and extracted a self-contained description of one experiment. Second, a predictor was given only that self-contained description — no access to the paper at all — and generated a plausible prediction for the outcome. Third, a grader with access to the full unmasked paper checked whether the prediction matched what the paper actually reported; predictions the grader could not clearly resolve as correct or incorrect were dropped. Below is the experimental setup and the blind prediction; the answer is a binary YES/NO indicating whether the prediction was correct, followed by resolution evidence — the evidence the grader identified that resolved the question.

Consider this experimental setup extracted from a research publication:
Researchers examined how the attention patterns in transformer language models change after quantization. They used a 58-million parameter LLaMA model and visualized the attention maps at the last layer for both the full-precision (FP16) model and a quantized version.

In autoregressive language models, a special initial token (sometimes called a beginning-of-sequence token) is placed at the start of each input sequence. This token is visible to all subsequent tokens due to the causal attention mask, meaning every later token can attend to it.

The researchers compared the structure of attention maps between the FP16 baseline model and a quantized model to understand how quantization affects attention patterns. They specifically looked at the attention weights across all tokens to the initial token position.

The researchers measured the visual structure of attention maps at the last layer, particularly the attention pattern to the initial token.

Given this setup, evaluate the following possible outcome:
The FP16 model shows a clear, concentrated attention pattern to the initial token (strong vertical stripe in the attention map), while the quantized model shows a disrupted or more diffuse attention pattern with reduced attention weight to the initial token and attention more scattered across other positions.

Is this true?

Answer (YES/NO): YES